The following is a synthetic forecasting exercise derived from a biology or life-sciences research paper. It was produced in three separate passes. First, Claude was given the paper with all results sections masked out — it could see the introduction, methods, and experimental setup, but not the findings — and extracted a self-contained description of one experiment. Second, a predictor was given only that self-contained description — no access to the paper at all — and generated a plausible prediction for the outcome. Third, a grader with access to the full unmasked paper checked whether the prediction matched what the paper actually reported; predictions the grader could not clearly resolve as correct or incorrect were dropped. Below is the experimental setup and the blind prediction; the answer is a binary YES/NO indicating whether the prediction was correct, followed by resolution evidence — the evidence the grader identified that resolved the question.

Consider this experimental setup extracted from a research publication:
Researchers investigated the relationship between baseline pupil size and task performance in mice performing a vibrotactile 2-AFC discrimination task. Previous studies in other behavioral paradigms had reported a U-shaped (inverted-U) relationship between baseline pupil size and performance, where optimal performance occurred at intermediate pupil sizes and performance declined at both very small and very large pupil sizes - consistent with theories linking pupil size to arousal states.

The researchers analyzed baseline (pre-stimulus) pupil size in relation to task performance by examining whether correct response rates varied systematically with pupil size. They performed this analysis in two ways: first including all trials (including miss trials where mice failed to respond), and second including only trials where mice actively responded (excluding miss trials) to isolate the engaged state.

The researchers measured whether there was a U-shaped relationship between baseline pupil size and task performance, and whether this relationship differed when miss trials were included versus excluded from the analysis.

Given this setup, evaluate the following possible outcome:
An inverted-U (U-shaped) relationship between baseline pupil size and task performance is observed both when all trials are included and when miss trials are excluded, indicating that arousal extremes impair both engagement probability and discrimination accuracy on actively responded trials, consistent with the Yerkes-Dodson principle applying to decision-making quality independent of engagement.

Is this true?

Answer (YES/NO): NO